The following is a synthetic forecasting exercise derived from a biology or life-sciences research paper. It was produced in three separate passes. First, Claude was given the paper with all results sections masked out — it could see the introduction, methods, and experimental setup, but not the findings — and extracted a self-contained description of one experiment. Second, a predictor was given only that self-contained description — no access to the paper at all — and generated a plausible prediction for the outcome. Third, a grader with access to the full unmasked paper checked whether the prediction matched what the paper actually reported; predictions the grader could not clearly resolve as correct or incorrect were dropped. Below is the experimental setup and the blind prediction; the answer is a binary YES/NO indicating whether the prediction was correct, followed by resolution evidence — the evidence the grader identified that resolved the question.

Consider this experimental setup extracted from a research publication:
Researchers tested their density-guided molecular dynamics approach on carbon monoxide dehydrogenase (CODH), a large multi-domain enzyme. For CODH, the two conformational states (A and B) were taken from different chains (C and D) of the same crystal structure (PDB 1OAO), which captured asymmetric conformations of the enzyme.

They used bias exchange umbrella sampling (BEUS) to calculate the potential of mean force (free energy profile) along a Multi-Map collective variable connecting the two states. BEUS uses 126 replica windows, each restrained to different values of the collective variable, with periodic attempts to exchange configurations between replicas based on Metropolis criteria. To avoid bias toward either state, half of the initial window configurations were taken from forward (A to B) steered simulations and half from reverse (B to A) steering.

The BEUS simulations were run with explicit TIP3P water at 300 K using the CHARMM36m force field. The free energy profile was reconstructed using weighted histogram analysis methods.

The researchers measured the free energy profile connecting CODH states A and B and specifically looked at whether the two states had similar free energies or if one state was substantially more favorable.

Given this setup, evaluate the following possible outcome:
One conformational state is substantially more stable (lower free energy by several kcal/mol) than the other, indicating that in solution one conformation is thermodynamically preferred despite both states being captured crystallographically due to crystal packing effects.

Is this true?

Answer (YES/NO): NO